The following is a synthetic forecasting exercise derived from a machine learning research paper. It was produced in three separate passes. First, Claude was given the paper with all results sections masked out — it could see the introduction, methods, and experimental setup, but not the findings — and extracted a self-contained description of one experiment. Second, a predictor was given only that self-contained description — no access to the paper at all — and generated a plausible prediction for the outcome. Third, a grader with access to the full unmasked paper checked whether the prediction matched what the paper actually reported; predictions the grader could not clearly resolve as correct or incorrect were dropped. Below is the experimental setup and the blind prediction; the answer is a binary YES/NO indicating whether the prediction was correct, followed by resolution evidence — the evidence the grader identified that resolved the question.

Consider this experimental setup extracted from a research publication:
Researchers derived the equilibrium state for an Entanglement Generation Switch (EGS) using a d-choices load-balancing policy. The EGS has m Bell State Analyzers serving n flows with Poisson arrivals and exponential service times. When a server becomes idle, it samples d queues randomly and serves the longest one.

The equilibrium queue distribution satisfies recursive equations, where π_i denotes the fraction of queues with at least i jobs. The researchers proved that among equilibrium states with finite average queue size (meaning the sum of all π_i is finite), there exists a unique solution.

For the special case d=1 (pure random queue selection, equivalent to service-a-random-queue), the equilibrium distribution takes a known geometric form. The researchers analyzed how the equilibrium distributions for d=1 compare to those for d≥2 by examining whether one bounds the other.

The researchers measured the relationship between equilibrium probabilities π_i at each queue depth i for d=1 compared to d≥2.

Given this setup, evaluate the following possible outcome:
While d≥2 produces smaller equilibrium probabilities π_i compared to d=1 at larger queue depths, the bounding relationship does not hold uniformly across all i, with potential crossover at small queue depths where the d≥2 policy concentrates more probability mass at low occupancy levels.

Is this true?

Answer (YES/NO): NO